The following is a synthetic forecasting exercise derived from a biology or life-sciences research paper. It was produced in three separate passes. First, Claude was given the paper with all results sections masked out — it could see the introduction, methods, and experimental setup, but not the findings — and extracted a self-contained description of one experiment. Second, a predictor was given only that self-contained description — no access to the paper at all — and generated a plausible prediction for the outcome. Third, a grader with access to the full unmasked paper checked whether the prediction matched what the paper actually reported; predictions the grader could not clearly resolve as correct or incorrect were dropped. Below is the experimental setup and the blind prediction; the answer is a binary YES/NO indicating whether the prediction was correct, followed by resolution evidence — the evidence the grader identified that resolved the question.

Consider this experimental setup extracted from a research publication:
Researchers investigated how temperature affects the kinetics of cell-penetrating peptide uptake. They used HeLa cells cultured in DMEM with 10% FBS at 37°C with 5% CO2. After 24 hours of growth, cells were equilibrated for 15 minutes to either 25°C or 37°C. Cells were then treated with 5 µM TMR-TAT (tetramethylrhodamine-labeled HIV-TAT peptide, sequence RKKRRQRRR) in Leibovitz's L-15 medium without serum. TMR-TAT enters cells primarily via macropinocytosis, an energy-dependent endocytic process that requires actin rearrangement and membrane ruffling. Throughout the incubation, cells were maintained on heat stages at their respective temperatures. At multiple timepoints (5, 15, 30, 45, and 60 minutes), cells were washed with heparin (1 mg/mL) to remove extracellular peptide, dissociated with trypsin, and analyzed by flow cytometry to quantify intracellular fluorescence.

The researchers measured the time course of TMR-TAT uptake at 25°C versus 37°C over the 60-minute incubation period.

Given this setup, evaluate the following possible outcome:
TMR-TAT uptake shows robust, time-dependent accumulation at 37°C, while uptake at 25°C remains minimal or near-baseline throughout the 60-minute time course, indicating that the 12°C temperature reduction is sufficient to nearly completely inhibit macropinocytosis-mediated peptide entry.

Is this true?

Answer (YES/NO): NO